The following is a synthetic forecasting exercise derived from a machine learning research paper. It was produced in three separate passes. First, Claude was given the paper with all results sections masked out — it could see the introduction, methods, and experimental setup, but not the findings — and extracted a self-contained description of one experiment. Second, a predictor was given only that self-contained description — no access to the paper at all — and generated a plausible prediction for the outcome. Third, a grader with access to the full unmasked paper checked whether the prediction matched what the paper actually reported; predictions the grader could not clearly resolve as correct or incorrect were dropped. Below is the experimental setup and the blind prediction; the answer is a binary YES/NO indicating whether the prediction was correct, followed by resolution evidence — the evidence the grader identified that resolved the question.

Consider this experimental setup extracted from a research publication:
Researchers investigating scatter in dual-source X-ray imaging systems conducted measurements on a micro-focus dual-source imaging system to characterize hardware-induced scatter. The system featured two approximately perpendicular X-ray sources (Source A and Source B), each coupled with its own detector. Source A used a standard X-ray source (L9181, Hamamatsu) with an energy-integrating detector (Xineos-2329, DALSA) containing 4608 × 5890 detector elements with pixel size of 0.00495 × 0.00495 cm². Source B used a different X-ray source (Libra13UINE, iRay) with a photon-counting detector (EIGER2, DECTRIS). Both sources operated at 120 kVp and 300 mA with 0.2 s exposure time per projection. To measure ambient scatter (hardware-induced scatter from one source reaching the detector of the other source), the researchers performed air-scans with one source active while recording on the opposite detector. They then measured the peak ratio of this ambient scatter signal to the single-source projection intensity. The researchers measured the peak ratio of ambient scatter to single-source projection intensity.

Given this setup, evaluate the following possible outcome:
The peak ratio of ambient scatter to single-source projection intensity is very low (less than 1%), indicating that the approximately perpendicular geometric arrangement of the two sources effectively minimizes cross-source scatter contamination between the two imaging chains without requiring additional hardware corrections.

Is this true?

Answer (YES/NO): NO